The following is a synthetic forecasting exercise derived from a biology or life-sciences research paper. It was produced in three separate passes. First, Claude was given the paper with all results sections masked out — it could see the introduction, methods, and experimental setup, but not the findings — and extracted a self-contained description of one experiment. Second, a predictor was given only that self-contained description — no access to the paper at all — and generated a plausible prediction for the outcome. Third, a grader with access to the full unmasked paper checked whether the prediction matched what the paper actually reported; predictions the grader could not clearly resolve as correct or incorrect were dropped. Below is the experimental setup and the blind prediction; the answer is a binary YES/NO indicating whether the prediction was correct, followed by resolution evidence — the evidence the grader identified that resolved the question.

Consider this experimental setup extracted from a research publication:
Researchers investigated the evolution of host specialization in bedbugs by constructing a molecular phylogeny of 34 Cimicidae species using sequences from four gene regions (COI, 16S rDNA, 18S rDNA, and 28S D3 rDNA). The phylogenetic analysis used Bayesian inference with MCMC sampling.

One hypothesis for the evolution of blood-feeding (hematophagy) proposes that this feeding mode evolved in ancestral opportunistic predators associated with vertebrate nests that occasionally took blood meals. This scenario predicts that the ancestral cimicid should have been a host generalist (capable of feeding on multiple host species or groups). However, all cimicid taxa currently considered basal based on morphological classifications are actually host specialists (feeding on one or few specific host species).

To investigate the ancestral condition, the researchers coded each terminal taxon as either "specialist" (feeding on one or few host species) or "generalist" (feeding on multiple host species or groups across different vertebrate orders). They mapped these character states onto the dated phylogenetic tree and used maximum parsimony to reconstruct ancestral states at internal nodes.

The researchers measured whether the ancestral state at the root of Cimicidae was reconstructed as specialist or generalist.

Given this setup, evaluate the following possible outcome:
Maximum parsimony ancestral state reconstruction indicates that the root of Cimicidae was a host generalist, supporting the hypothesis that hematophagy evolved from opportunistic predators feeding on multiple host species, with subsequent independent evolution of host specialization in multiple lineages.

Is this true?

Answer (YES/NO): NO